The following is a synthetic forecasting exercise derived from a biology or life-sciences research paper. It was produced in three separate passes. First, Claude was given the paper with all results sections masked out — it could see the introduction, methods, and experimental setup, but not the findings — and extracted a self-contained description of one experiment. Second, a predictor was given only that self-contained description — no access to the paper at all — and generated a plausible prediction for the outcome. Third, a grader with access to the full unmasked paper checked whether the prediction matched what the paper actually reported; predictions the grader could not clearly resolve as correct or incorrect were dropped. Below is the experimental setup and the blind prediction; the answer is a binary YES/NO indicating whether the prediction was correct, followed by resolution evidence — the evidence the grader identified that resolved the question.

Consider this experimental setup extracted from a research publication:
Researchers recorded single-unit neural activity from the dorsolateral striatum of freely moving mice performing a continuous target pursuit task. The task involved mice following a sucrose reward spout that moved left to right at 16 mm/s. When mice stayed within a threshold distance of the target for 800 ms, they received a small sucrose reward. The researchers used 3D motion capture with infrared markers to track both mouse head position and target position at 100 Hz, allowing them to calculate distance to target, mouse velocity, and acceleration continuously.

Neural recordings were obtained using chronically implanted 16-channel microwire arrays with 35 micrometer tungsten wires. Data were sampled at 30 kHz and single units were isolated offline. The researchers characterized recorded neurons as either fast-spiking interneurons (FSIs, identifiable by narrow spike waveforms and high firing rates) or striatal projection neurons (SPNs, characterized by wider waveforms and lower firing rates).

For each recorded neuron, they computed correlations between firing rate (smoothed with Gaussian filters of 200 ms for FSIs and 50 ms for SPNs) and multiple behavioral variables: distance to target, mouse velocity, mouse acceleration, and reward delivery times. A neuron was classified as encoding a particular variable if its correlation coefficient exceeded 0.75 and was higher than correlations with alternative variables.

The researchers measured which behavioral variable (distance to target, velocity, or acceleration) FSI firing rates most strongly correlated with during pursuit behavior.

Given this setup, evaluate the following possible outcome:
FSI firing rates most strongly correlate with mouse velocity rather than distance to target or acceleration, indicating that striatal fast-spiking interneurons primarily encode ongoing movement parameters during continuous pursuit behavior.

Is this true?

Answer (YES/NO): NO